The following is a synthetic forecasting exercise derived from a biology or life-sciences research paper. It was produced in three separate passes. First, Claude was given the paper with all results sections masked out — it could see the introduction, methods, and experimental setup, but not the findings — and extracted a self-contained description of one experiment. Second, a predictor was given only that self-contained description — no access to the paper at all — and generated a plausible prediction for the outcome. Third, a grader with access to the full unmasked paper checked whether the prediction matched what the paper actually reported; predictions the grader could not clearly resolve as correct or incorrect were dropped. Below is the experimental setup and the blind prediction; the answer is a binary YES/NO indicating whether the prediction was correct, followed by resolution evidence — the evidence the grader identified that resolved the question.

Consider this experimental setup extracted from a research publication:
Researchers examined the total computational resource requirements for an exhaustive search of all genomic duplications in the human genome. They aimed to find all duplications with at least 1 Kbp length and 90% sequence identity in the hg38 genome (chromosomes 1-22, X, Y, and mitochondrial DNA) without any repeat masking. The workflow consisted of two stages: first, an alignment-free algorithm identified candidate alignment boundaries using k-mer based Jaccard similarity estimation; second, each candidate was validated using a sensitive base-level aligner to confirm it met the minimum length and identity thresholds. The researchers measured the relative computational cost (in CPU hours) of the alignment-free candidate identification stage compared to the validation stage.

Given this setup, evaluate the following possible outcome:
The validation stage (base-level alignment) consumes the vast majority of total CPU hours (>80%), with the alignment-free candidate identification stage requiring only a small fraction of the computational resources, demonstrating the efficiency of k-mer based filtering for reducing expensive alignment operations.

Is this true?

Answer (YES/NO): YES